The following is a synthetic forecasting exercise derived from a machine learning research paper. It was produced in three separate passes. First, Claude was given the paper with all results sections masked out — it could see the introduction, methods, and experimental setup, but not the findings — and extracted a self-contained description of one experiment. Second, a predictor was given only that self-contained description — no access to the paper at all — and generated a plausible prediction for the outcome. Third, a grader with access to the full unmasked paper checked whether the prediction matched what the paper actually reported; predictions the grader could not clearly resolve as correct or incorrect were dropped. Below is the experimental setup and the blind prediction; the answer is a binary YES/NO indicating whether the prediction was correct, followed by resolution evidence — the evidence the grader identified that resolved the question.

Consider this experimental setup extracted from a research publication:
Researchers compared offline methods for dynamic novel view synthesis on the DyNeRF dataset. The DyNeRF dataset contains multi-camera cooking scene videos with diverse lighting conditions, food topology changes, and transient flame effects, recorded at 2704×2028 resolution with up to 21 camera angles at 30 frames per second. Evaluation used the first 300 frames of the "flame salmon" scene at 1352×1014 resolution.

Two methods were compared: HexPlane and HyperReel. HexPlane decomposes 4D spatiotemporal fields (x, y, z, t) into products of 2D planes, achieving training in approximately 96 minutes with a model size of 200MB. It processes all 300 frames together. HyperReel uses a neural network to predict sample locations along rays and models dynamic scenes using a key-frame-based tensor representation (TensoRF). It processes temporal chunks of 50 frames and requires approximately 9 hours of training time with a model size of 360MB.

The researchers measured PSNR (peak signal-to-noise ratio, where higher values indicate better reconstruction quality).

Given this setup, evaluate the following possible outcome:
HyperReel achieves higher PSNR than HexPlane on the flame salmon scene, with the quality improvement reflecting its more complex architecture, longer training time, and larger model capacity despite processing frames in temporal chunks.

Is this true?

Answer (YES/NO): NO